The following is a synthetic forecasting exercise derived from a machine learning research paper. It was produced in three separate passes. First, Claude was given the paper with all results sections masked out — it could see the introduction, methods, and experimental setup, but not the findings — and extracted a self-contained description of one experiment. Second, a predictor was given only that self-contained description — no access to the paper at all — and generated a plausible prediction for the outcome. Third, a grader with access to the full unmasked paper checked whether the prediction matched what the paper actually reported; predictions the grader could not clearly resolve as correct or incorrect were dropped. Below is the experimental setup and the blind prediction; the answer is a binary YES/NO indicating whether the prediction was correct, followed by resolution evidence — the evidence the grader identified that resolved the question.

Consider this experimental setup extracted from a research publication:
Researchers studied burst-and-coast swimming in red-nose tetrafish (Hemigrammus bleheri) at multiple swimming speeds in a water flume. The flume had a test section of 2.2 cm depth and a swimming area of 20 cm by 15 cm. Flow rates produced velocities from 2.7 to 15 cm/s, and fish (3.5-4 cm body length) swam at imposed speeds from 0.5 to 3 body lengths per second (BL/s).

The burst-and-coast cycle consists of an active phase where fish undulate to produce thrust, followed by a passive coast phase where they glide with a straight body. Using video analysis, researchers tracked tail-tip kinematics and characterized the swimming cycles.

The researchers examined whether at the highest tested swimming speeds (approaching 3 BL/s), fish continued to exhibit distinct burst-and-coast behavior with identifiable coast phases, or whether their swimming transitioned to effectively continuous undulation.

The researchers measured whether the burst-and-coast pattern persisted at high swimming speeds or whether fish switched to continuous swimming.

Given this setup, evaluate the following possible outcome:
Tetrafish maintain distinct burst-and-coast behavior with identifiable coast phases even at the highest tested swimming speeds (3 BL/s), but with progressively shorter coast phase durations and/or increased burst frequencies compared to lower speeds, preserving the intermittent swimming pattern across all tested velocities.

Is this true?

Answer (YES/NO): YES